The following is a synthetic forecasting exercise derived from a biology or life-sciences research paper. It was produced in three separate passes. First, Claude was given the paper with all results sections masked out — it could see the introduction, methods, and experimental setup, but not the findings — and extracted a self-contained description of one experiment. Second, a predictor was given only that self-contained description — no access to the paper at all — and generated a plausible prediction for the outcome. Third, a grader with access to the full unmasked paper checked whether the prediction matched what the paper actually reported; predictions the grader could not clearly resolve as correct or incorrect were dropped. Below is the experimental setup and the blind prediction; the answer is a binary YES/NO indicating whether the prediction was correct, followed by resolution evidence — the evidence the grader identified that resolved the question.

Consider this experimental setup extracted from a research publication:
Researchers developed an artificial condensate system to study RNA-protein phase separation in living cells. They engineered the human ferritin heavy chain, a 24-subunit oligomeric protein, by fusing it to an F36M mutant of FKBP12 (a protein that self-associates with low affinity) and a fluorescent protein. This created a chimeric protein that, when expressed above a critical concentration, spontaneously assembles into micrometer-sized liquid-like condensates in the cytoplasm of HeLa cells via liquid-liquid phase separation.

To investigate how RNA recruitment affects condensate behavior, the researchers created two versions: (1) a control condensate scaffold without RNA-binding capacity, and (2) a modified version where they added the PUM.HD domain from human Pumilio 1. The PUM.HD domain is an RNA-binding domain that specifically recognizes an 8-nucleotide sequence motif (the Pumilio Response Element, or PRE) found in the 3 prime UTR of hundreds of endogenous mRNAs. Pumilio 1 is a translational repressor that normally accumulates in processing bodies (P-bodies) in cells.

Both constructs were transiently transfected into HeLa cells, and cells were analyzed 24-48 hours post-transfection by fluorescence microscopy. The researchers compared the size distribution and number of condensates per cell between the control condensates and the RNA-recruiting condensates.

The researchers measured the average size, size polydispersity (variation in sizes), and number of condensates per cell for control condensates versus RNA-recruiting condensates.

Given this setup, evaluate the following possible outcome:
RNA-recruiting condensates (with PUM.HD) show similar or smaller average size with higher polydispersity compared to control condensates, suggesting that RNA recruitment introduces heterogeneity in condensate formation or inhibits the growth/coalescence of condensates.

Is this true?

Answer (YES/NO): NO